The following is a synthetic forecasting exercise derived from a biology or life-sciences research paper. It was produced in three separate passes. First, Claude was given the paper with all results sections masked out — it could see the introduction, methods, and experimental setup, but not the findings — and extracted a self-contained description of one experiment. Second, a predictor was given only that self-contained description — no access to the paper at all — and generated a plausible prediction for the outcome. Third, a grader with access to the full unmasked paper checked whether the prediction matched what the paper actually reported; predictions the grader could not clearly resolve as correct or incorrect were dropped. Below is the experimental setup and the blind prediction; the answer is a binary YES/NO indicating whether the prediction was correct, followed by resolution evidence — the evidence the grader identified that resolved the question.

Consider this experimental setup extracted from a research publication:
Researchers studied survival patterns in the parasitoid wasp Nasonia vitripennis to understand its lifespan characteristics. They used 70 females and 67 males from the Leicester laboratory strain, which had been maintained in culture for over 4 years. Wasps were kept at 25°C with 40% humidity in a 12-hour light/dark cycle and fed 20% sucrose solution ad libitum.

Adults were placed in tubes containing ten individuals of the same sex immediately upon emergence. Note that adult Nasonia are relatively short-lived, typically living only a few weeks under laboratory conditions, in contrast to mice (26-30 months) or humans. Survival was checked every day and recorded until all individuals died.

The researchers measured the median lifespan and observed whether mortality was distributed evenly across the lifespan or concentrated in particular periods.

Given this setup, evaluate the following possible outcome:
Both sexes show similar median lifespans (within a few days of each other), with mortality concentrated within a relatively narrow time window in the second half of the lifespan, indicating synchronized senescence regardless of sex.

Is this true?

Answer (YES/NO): NO